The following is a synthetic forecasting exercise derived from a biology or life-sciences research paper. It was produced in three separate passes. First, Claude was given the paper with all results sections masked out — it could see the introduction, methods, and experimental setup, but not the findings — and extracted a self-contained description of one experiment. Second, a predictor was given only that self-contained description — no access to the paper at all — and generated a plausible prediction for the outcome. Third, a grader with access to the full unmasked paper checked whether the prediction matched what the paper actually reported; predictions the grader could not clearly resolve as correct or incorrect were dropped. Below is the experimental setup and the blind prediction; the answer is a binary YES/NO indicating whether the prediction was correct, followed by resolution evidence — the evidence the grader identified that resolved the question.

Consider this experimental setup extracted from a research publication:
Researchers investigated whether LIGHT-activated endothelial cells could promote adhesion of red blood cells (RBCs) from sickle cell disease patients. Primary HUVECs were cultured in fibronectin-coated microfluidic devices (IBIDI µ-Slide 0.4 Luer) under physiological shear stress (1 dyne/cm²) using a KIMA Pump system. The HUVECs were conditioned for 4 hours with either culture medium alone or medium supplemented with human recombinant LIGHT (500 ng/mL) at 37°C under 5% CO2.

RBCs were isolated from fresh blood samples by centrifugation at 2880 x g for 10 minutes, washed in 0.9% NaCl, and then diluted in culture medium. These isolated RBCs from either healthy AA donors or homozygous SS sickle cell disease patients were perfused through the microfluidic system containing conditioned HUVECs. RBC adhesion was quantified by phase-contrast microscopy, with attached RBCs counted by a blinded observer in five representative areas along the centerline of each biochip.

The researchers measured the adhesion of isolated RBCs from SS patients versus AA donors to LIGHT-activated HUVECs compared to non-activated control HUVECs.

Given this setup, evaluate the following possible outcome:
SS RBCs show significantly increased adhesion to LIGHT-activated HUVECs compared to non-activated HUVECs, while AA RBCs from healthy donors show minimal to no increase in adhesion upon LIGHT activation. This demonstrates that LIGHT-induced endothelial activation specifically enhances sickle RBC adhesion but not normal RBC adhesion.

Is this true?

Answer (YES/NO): YES